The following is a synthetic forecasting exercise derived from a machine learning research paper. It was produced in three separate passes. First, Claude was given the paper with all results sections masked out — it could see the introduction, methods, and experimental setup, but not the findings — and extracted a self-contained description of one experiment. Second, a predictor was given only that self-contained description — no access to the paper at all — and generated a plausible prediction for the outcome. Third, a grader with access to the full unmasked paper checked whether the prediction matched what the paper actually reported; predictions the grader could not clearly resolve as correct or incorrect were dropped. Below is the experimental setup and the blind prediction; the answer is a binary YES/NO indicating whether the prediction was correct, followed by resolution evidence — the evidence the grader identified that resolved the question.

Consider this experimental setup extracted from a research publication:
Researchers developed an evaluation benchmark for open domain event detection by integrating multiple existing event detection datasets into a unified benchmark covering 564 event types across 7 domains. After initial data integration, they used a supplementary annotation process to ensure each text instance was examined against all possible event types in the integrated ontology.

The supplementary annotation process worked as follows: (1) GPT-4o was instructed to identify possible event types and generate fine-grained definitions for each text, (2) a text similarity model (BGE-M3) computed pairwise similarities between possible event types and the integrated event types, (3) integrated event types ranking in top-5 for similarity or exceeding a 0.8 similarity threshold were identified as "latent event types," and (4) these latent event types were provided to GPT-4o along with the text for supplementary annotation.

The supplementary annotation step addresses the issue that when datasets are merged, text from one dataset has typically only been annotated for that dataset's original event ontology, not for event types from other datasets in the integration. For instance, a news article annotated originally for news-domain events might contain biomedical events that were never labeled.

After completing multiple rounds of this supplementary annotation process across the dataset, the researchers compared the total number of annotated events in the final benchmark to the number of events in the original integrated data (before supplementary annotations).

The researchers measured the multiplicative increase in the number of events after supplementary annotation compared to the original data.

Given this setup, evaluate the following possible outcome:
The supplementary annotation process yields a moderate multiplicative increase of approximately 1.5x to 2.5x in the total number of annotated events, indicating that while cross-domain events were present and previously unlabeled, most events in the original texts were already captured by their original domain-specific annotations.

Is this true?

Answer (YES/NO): YES